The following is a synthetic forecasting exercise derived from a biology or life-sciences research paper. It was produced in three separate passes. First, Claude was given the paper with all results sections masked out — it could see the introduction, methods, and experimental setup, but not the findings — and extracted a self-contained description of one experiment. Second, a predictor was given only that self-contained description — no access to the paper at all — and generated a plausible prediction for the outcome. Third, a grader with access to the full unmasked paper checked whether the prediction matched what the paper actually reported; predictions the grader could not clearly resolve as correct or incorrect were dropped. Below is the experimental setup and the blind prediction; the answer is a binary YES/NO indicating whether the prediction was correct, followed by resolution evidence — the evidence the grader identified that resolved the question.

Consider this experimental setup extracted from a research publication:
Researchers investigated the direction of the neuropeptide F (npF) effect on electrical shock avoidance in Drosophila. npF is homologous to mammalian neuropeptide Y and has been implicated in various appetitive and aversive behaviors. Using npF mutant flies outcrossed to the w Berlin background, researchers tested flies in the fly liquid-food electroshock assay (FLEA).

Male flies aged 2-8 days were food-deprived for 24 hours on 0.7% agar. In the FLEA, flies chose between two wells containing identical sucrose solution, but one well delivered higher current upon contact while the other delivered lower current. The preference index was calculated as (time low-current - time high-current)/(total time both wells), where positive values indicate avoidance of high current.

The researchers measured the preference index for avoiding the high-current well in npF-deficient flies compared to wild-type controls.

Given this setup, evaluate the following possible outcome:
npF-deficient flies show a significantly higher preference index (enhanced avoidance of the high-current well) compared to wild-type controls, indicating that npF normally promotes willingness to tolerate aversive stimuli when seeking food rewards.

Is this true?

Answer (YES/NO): NO